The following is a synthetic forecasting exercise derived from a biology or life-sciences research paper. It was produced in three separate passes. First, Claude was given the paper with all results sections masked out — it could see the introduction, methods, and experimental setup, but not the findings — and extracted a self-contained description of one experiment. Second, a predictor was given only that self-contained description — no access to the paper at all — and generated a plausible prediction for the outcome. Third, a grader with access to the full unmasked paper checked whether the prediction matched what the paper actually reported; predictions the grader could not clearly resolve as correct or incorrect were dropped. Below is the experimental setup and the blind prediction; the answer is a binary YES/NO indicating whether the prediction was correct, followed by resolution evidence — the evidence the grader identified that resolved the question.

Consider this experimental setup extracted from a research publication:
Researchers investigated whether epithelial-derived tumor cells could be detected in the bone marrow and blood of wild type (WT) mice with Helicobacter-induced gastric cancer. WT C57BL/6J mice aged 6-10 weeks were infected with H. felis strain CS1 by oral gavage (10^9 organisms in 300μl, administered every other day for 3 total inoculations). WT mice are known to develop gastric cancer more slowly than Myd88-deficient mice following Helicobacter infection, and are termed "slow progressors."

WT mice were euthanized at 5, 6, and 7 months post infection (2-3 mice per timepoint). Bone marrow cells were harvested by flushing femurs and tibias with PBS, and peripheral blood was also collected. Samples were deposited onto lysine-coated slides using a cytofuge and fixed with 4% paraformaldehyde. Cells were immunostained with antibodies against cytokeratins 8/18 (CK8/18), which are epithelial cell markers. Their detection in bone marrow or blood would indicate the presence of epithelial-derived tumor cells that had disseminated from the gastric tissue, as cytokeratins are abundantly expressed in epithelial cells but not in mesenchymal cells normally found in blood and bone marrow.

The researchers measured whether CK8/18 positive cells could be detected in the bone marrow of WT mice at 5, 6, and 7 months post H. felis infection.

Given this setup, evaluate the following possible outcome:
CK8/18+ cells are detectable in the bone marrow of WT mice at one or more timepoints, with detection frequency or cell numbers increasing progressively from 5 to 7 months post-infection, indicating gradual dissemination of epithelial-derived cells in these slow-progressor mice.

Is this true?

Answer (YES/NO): NO